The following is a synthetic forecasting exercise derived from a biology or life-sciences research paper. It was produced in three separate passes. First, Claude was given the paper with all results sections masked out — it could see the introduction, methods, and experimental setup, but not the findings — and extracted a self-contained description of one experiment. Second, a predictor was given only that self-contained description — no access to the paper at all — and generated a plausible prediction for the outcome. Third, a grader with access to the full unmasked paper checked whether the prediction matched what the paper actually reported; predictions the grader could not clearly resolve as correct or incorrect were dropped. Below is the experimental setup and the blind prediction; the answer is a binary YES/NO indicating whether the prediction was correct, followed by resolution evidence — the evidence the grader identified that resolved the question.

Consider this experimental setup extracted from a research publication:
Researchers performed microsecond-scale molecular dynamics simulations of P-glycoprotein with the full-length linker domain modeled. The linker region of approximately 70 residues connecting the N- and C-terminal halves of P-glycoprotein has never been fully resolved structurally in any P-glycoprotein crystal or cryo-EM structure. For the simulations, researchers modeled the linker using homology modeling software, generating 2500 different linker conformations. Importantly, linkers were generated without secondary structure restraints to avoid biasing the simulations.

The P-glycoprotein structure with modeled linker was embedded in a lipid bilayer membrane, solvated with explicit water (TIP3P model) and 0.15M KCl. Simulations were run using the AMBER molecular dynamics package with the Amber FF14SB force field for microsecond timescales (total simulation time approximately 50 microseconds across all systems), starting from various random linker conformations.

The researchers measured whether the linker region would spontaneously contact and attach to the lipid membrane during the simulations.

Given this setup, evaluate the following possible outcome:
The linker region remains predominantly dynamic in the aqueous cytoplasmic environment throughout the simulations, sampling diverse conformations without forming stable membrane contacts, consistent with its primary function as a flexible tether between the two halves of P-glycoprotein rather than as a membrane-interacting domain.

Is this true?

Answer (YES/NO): NO